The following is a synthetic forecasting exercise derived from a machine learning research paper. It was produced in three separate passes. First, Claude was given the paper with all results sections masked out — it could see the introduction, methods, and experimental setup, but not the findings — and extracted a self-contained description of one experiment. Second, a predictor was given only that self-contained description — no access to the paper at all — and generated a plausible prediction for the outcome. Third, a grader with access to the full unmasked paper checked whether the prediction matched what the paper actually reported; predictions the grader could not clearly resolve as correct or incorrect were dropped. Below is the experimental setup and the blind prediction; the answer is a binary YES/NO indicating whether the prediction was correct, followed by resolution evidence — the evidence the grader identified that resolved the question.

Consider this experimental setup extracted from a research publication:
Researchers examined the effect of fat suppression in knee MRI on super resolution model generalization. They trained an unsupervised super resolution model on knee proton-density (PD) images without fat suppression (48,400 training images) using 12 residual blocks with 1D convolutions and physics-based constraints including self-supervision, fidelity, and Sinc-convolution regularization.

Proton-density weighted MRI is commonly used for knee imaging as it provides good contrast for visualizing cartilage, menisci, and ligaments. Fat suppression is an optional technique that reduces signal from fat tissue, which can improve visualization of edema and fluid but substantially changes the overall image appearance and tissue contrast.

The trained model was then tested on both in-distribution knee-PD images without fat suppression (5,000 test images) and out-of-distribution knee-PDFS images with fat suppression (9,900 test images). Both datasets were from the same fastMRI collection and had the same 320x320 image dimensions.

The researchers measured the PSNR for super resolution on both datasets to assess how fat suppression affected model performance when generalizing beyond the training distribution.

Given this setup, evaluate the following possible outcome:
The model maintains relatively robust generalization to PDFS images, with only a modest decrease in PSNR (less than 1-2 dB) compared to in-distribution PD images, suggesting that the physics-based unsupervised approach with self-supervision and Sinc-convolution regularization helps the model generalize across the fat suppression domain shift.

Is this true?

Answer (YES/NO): YES